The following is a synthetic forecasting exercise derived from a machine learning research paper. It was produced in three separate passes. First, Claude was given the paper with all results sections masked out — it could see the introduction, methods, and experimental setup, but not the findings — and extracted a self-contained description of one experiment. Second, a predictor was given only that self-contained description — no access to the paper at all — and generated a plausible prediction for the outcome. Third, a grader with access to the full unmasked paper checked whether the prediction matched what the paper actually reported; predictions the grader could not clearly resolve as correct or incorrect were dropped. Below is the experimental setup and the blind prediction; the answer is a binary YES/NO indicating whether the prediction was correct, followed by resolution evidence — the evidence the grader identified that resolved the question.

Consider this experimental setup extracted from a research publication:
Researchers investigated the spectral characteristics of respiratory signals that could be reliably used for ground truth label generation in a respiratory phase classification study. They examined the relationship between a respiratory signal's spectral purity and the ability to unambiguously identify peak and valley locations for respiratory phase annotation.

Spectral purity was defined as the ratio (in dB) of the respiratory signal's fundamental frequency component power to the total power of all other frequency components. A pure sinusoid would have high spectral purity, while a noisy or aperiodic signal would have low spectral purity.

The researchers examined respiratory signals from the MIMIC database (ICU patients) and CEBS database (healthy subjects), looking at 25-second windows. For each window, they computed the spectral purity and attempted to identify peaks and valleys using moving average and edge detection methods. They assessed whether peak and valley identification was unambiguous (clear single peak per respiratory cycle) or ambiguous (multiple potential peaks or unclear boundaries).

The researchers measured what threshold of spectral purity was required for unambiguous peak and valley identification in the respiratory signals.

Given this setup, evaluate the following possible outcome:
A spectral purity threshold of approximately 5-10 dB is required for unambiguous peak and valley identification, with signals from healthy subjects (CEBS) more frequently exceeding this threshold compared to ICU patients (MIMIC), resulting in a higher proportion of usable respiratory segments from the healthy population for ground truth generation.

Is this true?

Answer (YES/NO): NO